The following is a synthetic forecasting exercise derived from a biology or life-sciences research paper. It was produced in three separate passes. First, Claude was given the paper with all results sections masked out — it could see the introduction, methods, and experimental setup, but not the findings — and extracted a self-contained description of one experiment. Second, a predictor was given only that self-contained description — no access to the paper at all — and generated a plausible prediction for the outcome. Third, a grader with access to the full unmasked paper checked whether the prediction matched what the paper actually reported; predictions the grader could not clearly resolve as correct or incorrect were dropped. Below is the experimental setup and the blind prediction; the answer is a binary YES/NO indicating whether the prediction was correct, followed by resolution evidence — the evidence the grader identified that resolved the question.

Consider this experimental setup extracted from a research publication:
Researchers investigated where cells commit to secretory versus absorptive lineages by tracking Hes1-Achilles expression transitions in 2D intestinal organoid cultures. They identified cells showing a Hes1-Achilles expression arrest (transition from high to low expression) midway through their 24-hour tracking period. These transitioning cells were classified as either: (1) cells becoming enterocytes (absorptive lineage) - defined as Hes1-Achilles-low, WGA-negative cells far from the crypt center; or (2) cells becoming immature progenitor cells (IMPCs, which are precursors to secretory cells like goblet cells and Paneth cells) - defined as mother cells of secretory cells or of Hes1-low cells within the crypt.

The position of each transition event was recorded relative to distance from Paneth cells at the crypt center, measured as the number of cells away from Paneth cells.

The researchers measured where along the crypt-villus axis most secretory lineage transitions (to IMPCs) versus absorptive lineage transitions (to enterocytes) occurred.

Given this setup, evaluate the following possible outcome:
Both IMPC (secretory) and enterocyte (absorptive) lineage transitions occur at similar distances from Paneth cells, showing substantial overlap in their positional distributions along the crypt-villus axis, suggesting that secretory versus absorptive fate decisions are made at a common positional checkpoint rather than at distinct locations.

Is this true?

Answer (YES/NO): NO